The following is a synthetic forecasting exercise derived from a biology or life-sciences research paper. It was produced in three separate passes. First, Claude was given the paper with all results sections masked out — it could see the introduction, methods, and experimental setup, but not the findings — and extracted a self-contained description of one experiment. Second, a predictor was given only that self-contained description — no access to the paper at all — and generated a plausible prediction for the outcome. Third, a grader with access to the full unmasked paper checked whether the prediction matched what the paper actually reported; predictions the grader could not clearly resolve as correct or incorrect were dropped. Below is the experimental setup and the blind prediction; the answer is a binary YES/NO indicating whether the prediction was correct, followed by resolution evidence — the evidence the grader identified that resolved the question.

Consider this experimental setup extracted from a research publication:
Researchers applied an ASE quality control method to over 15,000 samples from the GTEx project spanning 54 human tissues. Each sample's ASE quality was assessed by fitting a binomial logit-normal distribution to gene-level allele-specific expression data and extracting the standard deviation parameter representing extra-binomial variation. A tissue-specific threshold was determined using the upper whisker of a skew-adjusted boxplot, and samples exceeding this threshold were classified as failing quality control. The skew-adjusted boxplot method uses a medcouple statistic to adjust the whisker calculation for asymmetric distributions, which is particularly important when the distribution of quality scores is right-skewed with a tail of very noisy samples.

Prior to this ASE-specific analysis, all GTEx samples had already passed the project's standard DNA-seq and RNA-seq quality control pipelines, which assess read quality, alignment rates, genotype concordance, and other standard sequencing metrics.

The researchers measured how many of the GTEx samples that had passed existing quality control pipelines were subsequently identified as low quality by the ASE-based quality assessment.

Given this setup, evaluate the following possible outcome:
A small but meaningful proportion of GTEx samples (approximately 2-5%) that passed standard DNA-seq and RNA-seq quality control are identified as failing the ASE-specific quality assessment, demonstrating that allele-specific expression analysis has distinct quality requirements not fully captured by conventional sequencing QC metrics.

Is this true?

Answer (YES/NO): YES